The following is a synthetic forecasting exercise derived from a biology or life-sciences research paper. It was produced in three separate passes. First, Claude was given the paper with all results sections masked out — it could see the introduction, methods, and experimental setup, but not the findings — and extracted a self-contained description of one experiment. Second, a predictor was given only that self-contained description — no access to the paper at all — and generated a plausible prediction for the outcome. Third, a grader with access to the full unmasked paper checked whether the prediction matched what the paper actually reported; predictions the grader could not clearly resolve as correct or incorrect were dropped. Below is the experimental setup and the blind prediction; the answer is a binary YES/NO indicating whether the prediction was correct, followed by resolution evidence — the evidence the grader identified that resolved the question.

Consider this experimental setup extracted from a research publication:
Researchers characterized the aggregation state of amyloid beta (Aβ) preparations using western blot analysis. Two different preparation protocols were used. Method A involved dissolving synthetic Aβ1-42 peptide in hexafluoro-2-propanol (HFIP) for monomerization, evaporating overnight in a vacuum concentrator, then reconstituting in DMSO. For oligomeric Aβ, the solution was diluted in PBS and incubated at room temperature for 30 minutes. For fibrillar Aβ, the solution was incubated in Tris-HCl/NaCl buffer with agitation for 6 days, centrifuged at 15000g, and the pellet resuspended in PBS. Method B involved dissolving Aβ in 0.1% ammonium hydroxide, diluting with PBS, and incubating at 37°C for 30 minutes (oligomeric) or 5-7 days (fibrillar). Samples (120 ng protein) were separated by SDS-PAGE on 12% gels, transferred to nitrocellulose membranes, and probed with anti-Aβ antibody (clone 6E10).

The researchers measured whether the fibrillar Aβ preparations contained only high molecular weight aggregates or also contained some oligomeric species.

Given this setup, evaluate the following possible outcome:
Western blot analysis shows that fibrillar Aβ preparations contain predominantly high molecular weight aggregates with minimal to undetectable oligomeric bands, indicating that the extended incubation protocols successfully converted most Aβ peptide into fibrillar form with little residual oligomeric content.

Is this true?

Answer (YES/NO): NO